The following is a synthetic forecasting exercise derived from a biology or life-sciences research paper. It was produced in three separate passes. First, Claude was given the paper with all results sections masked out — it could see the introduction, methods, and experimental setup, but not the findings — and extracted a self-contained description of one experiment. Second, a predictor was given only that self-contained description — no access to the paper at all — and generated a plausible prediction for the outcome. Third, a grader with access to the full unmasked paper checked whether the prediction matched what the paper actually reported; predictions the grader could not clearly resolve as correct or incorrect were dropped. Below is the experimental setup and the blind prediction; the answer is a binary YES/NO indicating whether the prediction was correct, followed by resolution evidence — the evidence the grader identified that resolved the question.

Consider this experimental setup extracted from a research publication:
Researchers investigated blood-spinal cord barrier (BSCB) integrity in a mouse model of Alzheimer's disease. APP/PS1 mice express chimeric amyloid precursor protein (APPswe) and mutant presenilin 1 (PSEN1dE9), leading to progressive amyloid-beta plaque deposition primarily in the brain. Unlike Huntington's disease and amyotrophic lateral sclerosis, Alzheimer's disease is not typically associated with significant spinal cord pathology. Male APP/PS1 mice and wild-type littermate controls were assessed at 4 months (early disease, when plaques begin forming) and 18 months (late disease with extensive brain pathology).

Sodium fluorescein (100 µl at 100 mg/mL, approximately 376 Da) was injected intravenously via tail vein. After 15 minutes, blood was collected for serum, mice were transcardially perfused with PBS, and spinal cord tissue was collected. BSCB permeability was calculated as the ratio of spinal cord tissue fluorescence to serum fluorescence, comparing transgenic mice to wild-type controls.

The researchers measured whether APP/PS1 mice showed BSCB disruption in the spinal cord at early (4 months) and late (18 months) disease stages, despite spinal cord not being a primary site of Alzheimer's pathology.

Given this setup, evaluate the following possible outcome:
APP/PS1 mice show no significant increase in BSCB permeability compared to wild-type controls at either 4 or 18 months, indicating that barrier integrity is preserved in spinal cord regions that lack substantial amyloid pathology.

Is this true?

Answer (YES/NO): NO